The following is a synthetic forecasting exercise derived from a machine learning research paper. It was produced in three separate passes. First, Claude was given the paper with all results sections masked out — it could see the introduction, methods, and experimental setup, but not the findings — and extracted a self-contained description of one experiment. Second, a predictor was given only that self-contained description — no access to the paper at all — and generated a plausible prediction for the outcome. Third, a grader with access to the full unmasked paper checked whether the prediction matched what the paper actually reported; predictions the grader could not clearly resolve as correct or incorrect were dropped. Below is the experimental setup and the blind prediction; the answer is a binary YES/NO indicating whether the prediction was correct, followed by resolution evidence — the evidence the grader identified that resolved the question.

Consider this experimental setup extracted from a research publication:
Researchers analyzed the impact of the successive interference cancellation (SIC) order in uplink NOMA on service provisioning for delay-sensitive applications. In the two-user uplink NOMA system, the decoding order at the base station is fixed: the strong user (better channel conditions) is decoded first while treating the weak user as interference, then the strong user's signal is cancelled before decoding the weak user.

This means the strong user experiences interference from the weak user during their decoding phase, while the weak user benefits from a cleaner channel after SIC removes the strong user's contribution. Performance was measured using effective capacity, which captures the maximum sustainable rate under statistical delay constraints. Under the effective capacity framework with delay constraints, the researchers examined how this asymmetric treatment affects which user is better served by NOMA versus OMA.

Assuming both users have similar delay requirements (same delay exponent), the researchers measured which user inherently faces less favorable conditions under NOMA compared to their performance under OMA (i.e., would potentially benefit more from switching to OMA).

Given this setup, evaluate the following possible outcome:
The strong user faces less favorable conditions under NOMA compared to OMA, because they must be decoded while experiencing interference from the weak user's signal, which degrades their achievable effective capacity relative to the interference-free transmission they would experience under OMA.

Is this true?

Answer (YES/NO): NO